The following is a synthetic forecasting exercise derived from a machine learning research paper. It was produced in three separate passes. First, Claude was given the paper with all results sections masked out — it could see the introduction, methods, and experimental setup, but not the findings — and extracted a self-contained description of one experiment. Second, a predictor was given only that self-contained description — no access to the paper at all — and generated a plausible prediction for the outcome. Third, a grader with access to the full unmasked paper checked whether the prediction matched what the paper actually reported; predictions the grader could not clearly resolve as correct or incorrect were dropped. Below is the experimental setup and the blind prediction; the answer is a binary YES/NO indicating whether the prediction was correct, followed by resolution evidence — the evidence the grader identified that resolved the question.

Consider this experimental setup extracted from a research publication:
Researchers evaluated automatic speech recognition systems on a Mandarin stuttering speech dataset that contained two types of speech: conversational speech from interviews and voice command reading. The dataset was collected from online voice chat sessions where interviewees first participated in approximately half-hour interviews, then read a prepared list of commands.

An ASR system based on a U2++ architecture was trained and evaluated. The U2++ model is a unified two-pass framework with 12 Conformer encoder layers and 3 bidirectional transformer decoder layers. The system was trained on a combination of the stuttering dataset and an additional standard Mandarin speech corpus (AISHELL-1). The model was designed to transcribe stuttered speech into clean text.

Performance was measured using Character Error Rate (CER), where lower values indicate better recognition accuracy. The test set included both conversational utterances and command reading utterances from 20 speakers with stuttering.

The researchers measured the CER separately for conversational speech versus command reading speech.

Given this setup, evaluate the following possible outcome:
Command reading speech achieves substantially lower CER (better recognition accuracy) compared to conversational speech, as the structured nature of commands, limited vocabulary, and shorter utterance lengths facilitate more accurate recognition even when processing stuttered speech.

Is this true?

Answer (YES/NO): NO